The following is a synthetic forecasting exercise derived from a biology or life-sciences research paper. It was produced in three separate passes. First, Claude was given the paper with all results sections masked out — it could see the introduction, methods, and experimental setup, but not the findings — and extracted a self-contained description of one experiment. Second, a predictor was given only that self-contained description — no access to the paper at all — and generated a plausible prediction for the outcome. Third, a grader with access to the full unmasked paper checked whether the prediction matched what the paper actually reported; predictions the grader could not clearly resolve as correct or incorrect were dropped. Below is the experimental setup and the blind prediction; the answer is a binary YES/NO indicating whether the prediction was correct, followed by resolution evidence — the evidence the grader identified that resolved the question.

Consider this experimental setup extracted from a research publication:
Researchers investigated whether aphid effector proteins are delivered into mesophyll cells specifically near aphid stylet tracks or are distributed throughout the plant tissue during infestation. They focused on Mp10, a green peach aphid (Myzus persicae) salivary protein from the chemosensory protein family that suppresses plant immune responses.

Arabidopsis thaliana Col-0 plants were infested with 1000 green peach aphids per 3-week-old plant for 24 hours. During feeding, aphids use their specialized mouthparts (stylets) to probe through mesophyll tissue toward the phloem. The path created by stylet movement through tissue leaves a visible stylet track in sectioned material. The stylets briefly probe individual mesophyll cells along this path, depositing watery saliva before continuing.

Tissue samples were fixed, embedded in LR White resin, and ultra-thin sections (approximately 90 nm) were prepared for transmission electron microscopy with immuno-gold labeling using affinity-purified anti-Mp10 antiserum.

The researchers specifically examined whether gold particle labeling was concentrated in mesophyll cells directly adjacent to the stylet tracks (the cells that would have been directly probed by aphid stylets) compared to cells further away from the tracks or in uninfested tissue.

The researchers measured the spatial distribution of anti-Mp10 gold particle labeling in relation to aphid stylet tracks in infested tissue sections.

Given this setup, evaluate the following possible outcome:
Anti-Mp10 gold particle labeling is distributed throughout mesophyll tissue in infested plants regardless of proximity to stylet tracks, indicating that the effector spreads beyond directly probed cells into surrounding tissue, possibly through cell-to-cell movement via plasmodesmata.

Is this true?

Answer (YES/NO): NO